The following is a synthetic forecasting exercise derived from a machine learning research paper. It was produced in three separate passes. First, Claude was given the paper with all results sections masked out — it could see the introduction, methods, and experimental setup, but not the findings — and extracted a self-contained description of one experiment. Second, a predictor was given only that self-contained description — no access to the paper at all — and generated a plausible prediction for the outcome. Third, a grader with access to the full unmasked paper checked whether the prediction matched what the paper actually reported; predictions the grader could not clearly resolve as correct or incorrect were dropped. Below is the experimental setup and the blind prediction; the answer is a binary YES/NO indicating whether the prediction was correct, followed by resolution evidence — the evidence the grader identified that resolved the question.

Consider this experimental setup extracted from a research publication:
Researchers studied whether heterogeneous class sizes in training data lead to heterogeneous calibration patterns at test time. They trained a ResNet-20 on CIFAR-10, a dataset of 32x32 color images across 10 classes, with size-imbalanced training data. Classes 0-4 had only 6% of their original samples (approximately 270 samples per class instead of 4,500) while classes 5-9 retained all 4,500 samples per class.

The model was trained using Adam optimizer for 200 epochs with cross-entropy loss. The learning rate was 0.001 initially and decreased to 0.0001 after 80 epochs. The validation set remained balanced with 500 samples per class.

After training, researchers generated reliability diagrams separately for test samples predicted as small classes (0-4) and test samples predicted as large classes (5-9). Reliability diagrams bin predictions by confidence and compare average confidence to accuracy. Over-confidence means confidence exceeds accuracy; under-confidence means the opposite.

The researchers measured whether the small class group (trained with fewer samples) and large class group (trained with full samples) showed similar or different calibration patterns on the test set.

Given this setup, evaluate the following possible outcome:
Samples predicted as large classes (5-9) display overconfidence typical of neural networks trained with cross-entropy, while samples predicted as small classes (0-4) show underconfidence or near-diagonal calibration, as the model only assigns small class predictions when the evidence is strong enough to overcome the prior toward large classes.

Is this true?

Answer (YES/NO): NO